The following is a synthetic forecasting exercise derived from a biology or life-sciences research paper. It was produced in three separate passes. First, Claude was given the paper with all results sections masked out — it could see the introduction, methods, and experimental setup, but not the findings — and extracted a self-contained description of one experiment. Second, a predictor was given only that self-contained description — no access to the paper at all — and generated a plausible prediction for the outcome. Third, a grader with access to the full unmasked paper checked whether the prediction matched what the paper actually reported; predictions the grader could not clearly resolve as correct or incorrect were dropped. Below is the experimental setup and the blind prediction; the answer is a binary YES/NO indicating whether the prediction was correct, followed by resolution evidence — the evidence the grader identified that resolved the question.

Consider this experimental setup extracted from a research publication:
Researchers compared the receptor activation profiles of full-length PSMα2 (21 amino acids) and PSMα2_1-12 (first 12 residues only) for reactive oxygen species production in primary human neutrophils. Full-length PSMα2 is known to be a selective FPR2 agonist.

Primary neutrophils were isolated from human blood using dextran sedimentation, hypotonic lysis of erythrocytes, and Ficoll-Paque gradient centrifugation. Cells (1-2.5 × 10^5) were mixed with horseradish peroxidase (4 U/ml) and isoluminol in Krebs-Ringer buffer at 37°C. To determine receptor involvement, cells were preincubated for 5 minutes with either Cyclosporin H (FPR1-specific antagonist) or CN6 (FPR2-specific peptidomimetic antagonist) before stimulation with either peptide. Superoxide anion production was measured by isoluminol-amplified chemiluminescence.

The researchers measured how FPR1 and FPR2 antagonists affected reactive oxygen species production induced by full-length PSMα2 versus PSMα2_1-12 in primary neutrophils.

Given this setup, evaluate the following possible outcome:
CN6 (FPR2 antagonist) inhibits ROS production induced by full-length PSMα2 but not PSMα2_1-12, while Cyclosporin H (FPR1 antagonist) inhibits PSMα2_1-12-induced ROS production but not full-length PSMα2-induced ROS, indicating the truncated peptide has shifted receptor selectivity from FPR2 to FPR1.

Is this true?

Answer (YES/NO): NO